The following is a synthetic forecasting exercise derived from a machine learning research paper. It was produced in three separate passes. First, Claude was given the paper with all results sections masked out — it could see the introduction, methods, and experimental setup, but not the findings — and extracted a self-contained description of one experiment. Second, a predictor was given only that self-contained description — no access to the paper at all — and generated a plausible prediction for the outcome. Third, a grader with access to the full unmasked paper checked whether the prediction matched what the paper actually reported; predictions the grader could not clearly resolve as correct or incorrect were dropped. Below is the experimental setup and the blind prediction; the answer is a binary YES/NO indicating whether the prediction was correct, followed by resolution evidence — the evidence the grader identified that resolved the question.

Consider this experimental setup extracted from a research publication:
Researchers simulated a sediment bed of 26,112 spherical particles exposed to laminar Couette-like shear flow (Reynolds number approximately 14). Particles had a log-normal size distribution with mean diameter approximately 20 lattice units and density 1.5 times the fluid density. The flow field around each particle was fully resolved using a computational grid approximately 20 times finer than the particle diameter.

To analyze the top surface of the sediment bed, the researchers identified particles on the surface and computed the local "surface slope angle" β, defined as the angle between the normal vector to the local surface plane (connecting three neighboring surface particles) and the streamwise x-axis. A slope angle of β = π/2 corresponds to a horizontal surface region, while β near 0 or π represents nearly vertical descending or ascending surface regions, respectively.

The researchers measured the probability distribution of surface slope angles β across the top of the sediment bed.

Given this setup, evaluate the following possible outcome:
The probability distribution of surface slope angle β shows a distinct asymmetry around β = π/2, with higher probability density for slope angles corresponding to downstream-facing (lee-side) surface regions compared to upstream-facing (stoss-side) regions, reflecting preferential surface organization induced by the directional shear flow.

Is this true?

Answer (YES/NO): YES